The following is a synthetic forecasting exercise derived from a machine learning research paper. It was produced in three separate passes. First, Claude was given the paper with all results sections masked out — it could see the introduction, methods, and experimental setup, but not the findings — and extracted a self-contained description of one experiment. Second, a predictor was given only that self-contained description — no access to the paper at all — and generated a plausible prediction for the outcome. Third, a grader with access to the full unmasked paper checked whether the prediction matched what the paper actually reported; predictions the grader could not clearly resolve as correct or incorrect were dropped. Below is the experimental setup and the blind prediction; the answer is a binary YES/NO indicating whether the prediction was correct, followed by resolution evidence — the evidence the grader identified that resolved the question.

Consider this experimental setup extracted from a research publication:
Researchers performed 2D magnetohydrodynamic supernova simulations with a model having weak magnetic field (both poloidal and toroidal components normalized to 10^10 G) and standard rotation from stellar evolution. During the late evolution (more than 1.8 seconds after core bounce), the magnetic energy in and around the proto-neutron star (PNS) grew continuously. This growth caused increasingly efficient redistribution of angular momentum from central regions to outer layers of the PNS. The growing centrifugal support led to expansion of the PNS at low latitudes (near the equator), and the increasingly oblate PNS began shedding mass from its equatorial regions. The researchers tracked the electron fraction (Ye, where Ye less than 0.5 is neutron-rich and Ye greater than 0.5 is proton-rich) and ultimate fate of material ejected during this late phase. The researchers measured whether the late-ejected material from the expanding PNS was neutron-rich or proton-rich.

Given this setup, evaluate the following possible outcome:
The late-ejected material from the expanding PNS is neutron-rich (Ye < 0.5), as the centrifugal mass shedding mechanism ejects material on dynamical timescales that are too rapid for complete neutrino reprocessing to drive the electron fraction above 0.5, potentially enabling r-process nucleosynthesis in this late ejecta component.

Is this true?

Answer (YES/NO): YES